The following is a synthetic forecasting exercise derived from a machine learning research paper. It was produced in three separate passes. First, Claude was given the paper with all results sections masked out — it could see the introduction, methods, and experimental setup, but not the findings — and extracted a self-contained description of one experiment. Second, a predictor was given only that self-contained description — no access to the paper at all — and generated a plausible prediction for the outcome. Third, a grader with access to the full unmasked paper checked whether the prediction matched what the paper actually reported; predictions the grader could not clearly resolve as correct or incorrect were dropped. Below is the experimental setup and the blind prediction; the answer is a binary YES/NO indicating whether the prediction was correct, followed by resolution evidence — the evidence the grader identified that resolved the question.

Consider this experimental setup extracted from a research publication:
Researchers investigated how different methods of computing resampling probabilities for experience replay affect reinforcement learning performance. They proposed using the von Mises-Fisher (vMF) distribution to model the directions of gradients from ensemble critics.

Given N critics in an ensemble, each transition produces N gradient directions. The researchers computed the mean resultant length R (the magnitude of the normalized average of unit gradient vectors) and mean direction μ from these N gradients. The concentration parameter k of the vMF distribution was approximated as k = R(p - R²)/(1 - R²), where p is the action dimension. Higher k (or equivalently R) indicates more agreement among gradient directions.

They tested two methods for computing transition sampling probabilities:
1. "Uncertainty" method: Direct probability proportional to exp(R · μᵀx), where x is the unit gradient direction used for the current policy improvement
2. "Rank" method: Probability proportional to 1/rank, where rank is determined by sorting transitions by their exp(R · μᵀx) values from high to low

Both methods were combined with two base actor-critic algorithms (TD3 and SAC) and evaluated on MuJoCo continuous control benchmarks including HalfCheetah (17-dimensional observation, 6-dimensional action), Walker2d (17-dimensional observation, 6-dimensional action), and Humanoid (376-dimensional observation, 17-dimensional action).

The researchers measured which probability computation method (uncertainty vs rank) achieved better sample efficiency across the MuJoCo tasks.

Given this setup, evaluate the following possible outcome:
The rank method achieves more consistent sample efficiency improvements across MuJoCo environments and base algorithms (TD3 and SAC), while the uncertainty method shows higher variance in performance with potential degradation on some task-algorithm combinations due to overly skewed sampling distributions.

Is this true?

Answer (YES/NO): NO